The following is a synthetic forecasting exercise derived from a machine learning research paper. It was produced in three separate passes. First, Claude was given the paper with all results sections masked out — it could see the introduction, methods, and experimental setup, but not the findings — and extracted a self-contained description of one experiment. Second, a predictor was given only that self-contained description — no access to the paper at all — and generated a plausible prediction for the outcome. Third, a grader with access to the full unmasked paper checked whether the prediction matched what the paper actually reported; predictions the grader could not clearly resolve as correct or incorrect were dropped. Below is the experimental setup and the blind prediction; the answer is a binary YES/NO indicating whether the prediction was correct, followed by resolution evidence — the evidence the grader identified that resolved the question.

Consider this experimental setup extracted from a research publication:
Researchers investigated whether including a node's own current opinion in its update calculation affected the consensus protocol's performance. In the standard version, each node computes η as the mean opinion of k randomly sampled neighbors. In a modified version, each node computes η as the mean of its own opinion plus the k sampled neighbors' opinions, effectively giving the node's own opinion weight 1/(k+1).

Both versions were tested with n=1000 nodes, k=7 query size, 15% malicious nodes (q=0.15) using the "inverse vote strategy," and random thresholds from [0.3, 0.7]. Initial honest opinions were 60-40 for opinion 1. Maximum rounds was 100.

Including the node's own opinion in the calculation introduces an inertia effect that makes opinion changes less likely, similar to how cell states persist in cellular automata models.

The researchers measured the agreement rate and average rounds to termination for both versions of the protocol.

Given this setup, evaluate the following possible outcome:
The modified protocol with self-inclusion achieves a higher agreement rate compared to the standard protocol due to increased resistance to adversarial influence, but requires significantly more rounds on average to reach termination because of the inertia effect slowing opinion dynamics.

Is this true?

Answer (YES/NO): NO